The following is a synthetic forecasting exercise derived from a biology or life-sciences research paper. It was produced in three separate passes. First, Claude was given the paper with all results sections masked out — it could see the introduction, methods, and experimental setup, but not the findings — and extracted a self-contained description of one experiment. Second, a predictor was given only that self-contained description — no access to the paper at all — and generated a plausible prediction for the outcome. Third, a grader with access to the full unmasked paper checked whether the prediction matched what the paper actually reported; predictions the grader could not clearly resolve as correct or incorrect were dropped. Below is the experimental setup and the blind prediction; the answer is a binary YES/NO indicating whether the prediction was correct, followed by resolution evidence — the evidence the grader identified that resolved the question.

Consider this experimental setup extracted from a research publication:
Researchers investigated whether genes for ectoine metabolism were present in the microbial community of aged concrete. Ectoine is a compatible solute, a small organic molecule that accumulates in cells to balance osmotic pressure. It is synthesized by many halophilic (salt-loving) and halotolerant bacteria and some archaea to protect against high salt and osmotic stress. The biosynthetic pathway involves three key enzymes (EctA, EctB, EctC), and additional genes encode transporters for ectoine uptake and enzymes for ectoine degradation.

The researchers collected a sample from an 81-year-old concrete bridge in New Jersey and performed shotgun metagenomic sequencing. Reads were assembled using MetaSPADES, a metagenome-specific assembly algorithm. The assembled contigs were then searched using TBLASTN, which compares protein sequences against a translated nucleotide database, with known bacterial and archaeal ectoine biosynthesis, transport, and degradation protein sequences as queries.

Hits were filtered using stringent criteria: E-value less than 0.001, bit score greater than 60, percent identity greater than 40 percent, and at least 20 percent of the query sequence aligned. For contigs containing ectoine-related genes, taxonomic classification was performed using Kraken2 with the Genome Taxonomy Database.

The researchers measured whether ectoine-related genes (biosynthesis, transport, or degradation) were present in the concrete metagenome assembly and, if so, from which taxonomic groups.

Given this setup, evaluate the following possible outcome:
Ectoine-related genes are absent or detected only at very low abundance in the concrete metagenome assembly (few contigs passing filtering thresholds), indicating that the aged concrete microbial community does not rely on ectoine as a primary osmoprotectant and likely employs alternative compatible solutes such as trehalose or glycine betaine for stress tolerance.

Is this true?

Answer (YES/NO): NO